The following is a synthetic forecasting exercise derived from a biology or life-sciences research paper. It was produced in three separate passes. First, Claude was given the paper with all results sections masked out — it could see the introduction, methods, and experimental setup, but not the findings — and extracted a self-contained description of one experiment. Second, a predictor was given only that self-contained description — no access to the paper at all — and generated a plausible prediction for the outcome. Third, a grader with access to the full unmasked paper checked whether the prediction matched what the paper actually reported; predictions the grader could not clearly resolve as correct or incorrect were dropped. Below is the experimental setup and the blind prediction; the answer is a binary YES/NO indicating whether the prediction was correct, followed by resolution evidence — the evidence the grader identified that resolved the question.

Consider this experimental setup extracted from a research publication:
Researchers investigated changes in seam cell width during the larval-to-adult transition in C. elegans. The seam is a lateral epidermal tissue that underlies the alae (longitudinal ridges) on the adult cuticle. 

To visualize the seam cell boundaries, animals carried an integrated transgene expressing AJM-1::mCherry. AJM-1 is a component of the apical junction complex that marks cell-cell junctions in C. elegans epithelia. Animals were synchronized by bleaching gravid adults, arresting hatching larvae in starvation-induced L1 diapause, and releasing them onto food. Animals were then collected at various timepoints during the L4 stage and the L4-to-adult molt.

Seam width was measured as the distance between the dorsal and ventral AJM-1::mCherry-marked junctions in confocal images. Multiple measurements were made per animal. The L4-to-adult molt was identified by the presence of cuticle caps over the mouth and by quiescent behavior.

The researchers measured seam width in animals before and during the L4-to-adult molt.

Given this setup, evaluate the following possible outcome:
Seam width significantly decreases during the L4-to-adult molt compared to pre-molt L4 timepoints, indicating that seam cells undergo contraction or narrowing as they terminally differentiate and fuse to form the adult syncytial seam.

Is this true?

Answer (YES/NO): NO